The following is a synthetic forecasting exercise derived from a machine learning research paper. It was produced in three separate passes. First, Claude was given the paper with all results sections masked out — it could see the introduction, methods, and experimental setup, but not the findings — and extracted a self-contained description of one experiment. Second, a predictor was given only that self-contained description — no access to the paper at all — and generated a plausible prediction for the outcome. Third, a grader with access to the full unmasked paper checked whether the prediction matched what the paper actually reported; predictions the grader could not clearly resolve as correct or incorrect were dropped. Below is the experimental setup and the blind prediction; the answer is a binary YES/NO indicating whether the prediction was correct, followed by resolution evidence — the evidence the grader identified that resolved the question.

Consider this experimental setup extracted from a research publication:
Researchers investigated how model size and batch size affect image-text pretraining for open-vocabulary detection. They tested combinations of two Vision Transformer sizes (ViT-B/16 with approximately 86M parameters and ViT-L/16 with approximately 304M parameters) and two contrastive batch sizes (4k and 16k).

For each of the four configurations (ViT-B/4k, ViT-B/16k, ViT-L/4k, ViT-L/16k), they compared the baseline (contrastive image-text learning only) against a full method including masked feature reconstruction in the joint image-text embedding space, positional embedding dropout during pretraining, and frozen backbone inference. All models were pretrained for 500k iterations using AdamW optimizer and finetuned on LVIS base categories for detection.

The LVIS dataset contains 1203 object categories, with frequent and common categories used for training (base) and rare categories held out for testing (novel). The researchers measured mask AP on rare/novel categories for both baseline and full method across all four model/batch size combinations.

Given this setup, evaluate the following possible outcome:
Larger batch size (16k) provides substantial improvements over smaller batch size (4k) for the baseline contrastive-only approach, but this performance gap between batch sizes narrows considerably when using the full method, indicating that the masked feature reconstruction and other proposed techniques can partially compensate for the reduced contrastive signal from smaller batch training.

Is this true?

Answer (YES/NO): NO